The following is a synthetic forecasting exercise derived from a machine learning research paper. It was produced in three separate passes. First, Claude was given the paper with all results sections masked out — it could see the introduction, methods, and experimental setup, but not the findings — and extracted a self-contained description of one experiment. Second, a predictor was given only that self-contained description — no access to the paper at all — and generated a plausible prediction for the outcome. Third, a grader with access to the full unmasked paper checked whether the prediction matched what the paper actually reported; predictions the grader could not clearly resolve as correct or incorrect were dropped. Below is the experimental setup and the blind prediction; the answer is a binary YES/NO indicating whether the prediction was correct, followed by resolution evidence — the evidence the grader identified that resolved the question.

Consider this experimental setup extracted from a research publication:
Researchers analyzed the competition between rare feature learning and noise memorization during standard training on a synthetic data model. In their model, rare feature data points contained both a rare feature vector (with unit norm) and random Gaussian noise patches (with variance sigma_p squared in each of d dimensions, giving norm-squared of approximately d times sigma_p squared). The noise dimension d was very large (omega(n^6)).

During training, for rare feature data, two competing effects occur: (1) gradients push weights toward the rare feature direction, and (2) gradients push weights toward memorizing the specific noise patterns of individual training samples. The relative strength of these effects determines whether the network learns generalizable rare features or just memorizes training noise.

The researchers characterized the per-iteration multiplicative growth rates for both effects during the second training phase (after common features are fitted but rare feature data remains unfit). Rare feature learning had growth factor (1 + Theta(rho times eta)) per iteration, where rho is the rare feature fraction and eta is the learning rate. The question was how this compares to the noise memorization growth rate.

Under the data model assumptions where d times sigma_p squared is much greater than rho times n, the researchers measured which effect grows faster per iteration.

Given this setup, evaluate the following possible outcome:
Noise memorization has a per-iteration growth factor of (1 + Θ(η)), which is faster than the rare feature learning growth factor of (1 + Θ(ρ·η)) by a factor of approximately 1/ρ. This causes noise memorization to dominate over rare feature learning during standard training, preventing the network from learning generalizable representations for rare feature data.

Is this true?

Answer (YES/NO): NO